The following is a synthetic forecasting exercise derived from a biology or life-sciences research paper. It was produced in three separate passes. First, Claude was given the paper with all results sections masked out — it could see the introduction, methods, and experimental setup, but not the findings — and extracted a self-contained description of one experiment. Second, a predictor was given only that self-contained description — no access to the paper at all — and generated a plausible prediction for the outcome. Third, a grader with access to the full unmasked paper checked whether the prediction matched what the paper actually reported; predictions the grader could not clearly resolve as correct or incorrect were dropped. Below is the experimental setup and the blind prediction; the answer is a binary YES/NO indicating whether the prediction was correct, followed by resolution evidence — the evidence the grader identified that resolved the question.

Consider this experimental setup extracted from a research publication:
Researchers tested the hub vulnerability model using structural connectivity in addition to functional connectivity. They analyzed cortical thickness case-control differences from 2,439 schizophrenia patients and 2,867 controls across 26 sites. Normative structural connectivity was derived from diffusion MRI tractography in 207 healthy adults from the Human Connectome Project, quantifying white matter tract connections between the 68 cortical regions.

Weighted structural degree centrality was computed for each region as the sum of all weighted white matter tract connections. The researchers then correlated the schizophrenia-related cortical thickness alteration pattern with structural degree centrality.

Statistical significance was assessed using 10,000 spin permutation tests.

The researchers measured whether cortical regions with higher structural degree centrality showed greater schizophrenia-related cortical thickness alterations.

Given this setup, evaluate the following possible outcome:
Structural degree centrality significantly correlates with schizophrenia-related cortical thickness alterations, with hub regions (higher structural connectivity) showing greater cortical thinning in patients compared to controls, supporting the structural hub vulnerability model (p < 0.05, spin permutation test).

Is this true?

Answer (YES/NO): YES